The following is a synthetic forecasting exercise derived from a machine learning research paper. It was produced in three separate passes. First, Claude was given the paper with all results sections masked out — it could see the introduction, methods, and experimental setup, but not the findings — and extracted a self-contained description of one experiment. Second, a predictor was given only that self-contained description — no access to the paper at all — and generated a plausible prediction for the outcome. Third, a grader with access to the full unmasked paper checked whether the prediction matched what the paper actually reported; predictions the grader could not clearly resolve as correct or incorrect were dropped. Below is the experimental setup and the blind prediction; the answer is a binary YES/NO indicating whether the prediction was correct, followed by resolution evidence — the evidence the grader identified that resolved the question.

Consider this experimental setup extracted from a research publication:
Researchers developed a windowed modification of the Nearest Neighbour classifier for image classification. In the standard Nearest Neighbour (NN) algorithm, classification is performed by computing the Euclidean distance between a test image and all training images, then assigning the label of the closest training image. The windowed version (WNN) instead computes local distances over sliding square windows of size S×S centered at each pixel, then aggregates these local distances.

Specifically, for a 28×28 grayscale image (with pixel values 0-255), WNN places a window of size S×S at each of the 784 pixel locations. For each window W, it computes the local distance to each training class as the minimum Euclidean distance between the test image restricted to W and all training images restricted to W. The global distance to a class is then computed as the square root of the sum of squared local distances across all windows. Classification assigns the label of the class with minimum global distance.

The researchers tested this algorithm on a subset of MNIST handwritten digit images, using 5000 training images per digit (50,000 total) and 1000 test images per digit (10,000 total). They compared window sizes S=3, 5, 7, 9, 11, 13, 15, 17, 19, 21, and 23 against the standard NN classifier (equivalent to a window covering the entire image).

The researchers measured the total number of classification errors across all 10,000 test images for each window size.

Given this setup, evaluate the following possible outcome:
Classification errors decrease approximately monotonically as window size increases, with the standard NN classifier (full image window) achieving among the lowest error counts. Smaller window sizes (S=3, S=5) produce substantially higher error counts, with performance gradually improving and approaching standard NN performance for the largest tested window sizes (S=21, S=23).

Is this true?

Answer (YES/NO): NO